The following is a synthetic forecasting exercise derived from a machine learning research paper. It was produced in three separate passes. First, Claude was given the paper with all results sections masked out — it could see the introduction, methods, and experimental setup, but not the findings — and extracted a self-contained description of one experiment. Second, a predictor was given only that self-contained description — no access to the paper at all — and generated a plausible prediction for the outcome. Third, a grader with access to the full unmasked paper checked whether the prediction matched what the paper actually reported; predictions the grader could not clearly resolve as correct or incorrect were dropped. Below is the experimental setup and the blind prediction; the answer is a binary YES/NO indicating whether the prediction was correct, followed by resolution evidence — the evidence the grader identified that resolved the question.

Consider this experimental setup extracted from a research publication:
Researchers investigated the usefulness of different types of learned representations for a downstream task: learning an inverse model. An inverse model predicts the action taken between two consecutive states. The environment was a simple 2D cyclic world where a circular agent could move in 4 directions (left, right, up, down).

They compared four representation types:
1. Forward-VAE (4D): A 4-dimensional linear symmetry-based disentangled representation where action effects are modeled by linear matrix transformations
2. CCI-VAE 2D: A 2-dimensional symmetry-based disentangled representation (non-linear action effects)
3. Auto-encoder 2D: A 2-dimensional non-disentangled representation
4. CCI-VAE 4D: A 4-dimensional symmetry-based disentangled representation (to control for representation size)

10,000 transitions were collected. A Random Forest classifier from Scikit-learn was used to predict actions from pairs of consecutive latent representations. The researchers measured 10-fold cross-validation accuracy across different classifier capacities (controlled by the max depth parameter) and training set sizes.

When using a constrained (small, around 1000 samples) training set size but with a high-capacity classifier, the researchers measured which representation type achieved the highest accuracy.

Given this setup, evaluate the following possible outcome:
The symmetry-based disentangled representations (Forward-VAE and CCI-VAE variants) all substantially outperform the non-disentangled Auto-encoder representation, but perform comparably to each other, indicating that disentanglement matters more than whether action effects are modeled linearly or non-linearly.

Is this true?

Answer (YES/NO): NO